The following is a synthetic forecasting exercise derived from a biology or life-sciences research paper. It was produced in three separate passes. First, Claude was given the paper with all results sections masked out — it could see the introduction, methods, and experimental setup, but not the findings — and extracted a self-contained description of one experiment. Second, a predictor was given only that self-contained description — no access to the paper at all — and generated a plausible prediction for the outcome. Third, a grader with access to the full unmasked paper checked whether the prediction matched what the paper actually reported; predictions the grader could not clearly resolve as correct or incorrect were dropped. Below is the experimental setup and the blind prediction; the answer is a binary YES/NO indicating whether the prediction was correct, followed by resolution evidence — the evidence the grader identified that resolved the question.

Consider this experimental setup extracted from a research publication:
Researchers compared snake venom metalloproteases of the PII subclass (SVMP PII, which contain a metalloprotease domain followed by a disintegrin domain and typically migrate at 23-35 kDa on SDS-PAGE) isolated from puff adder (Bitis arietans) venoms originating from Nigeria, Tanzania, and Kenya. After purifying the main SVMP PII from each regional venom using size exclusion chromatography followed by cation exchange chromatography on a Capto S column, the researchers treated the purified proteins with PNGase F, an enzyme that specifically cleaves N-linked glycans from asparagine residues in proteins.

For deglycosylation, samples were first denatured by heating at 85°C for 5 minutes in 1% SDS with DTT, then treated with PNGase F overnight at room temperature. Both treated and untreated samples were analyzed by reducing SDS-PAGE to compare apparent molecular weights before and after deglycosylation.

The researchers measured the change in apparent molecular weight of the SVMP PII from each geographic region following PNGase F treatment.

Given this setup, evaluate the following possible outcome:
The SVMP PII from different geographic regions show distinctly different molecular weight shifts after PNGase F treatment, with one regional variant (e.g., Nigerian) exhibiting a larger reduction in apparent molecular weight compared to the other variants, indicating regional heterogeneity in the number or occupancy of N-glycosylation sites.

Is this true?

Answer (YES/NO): YES